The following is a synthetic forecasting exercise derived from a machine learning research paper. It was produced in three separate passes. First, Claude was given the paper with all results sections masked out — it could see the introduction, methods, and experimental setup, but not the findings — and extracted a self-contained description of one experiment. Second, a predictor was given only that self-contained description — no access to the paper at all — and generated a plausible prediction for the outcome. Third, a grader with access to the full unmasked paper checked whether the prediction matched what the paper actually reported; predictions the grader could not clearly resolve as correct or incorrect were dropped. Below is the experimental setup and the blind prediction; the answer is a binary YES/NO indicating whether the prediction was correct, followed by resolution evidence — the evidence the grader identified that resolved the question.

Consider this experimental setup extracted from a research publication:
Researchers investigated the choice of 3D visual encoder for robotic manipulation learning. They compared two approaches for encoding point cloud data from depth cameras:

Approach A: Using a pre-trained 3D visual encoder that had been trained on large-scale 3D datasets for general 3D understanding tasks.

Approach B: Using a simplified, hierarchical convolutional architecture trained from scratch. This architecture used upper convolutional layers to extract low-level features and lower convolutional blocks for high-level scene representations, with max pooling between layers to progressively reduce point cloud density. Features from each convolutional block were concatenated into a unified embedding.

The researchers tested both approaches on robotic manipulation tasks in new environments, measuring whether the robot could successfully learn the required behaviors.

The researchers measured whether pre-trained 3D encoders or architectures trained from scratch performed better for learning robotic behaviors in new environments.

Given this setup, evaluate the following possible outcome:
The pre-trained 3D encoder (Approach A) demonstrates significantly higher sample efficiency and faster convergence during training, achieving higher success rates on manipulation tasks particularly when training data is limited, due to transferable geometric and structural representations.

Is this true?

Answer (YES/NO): NO